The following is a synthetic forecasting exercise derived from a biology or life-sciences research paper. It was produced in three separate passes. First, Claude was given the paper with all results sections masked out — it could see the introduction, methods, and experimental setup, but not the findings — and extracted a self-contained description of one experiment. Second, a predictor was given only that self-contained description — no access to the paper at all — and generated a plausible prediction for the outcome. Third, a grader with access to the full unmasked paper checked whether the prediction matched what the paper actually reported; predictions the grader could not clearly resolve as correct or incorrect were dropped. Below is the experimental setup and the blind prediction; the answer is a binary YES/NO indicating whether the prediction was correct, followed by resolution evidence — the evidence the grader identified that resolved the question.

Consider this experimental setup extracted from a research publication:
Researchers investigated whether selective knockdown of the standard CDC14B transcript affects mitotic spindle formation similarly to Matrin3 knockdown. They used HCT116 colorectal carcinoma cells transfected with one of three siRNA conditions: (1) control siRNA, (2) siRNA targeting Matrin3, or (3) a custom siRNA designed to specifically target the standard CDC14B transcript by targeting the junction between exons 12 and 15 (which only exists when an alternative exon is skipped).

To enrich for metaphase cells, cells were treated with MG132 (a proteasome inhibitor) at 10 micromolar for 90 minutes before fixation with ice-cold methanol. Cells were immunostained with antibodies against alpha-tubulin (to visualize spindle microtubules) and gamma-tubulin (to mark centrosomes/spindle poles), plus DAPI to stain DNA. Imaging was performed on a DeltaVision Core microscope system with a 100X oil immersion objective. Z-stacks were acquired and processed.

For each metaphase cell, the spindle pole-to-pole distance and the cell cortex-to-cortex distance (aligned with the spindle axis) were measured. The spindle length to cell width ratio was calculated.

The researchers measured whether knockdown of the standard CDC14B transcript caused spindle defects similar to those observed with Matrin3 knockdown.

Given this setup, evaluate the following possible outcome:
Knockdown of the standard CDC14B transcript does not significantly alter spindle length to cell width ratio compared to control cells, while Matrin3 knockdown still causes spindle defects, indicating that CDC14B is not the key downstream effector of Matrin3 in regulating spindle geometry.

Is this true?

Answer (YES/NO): NO